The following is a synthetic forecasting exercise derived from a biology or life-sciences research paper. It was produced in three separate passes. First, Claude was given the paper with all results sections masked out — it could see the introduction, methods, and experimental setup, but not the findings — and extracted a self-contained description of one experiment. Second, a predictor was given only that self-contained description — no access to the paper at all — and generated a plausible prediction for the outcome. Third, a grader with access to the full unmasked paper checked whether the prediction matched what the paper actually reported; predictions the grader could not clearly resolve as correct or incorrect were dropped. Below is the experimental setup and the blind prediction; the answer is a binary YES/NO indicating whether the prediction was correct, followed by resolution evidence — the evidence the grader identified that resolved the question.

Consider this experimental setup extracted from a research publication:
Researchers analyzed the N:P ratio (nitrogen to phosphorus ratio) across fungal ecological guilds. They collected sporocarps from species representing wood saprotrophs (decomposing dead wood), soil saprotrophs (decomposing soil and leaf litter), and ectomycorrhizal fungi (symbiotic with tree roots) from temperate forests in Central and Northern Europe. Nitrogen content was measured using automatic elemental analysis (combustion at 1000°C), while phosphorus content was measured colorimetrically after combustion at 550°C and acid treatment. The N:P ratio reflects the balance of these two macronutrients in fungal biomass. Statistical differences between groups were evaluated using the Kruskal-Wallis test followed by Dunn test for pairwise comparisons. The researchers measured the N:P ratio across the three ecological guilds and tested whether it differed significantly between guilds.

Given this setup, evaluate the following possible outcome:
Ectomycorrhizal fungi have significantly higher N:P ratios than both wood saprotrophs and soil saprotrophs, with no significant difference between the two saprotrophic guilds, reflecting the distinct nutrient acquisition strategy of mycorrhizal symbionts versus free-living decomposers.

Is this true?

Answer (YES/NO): NO